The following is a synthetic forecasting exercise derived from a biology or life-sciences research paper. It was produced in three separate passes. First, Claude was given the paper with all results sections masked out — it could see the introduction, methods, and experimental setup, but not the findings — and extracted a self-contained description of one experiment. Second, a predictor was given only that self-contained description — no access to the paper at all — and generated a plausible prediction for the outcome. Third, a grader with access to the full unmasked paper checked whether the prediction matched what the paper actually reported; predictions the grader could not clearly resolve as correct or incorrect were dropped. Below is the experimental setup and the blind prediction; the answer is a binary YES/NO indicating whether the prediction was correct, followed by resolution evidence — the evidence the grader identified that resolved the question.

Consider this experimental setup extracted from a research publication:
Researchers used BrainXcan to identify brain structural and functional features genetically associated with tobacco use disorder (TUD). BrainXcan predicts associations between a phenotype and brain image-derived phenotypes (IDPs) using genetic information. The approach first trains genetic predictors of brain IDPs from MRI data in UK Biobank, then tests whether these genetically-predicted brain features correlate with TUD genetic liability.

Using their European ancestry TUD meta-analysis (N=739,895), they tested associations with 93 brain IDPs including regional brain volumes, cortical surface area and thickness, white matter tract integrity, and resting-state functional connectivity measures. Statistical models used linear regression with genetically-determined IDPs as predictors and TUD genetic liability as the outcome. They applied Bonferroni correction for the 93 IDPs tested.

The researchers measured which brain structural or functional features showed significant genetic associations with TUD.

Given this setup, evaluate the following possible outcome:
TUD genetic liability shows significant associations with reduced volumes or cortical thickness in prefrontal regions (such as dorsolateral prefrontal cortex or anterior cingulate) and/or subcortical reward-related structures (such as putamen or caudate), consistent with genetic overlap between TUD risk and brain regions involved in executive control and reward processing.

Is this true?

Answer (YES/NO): YES